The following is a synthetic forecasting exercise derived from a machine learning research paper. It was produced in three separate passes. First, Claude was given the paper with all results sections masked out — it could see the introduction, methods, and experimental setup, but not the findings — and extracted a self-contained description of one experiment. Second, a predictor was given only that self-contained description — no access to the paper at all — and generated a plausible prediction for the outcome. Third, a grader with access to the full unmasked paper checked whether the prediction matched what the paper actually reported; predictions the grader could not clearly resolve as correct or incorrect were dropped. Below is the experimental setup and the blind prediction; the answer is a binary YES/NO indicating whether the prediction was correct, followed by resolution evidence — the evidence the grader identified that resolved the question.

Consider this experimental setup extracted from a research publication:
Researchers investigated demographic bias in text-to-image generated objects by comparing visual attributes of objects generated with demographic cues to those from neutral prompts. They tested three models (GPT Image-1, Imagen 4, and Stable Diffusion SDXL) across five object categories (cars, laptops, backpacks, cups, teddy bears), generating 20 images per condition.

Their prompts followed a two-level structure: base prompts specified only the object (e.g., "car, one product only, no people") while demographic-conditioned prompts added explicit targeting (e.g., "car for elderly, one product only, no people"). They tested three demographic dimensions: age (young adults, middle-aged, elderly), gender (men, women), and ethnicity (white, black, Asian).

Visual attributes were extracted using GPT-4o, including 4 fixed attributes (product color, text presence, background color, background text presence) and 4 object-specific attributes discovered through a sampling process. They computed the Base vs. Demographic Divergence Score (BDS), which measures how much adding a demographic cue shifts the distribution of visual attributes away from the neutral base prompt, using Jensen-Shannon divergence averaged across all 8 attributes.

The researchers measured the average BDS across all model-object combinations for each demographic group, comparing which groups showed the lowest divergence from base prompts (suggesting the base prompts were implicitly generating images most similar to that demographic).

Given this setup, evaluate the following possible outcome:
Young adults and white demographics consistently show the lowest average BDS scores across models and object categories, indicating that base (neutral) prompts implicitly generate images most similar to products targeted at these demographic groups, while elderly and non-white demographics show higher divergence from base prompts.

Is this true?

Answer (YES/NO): NO